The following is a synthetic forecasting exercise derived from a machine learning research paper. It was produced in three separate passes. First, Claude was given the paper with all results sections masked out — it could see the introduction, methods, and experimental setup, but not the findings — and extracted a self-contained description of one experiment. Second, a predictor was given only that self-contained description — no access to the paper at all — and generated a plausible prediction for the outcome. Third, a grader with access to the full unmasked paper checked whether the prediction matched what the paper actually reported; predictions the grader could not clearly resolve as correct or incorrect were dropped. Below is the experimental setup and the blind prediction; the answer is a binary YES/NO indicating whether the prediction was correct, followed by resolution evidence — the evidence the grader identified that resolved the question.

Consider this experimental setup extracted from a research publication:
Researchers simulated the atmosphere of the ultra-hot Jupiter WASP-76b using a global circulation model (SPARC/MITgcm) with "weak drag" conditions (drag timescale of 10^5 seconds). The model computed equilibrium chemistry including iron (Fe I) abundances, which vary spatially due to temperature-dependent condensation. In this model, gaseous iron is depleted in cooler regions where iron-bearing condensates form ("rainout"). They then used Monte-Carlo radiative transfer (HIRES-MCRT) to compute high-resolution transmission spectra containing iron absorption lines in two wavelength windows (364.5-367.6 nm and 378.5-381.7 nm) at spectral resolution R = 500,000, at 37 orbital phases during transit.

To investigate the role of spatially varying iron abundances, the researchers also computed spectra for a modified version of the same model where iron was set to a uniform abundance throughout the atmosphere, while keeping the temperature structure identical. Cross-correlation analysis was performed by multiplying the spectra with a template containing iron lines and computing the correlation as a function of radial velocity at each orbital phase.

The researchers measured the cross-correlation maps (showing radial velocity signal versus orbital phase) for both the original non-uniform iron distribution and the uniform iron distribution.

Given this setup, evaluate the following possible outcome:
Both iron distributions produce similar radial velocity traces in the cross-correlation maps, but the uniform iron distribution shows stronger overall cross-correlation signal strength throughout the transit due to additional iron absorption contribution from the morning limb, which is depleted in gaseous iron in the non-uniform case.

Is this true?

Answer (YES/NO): NO